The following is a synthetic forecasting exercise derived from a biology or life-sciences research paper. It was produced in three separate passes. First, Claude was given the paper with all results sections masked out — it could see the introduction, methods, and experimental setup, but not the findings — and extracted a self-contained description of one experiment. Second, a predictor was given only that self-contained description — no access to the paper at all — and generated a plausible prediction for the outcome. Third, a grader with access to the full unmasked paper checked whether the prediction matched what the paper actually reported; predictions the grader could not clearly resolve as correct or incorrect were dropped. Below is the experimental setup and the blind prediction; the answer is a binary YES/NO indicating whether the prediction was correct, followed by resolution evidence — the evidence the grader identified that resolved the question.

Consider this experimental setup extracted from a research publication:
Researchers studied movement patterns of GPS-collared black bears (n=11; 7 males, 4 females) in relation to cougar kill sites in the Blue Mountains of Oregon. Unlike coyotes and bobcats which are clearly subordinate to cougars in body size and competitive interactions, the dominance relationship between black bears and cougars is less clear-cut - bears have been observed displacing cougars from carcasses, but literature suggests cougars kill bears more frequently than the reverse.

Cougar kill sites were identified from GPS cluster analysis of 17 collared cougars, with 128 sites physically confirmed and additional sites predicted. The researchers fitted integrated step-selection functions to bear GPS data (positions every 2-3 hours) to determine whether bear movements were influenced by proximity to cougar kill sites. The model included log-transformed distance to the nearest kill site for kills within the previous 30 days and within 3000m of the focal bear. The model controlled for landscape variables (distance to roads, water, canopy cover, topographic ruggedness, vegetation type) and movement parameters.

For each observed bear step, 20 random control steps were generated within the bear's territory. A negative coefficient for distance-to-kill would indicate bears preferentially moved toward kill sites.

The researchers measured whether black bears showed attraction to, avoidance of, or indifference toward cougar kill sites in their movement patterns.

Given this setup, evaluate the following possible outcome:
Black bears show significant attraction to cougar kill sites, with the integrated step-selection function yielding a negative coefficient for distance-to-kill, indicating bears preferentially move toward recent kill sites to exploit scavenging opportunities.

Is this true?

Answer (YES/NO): NO